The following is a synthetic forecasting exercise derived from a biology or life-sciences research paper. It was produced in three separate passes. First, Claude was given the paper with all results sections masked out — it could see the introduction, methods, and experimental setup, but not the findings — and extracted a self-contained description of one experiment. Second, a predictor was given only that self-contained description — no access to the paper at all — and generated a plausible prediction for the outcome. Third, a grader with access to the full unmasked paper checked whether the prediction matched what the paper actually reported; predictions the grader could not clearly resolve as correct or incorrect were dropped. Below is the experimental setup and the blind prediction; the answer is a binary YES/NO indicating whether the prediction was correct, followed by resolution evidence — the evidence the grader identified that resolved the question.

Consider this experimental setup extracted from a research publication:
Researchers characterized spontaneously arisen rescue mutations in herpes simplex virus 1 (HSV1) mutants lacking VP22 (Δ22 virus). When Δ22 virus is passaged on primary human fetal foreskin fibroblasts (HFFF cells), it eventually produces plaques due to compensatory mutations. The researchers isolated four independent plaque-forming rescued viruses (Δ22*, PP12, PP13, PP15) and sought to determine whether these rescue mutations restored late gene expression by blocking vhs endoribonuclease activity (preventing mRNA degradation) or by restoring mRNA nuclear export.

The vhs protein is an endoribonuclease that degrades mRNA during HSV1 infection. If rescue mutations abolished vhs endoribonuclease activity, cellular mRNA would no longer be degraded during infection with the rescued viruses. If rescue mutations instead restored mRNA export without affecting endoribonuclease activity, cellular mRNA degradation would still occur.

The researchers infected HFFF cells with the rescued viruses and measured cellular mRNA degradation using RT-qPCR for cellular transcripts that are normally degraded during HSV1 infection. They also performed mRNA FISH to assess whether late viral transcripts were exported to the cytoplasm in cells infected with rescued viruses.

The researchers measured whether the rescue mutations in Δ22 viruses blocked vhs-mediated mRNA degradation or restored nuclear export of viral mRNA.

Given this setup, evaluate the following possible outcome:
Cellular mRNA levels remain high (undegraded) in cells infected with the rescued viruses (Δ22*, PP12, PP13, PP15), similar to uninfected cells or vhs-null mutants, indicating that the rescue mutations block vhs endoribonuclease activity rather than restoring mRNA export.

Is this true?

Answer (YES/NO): NO